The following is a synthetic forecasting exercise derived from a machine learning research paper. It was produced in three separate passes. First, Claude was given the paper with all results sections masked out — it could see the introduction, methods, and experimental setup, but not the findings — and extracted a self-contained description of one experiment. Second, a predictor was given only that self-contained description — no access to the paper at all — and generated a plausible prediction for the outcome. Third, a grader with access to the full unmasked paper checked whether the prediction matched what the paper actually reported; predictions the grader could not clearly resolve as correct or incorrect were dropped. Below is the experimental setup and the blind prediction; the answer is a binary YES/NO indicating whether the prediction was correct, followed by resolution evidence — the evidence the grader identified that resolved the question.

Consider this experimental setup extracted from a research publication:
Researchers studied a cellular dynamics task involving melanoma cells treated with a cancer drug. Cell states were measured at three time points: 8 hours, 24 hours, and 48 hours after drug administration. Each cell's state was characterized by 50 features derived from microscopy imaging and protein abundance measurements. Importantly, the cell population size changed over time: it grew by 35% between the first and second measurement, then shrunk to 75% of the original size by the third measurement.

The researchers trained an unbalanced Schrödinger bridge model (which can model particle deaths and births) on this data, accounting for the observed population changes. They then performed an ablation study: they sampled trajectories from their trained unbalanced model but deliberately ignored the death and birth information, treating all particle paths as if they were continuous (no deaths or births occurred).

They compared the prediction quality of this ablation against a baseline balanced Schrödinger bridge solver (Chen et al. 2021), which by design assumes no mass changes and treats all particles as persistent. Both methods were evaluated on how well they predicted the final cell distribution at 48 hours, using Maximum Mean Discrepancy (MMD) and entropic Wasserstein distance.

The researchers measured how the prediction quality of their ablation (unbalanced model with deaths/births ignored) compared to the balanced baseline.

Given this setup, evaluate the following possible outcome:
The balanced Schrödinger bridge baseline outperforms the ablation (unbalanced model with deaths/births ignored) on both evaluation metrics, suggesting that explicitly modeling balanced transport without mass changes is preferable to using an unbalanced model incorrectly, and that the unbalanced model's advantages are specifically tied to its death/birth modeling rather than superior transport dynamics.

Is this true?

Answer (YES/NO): NO